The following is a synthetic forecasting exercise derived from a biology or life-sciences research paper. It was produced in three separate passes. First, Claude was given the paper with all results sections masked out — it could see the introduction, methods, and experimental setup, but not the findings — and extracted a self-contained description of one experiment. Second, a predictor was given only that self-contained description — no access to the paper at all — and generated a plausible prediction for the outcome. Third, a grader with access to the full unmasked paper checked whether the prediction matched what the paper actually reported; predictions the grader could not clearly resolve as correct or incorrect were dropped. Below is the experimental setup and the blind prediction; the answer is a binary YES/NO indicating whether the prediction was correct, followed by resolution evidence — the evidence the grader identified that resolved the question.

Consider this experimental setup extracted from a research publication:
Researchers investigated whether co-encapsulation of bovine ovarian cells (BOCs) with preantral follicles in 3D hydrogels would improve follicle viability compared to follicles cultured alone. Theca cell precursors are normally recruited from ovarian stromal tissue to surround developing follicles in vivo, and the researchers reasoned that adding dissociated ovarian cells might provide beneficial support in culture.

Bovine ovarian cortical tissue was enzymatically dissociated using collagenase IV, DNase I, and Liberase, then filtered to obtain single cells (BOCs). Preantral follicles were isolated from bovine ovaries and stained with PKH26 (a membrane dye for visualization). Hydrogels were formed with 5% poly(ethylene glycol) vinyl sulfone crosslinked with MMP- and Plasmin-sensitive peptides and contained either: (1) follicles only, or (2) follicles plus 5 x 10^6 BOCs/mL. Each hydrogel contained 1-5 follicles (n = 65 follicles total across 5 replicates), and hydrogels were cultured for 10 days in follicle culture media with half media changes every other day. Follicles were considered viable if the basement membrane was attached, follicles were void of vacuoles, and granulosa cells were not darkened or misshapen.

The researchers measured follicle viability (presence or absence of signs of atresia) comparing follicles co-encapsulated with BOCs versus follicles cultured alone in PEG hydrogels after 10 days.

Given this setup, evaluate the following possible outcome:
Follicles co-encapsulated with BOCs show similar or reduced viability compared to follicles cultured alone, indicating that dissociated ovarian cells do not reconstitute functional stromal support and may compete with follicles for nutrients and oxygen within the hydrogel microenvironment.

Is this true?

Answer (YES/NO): YES